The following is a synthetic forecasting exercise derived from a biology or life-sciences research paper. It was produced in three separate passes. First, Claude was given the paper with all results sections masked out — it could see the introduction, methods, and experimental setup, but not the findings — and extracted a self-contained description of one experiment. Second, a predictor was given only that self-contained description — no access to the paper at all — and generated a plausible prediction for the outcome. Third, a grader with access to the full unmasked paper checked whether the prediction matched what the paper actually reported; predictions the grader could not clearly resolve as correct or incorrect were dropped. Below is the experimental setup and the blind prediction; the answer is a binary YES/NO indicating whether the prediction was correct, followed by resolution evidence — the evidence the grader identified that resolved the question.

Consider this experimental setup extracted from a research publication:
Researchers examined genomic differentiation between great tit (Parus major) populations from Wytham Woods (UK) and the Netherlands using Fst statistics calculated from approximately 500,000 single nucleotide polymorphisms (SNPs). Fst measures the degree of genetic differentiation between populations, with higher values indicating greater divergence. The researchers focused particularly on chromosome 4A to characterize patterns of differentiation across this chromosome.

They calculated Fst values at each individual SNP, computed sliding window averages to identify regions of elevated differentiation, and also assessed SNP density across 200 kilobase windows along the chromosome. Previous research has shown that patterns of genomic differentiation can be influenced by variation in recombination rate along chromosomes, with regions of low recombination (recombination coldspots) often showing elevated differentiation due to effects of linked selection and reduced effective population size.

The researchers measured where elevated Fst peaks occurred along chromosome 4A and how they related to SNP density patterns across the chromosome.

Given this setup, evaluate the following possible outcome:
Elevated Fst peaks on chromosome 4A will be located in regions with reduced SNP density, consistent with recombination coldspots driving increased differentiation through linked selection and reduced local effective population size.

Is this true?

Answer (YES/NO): YES